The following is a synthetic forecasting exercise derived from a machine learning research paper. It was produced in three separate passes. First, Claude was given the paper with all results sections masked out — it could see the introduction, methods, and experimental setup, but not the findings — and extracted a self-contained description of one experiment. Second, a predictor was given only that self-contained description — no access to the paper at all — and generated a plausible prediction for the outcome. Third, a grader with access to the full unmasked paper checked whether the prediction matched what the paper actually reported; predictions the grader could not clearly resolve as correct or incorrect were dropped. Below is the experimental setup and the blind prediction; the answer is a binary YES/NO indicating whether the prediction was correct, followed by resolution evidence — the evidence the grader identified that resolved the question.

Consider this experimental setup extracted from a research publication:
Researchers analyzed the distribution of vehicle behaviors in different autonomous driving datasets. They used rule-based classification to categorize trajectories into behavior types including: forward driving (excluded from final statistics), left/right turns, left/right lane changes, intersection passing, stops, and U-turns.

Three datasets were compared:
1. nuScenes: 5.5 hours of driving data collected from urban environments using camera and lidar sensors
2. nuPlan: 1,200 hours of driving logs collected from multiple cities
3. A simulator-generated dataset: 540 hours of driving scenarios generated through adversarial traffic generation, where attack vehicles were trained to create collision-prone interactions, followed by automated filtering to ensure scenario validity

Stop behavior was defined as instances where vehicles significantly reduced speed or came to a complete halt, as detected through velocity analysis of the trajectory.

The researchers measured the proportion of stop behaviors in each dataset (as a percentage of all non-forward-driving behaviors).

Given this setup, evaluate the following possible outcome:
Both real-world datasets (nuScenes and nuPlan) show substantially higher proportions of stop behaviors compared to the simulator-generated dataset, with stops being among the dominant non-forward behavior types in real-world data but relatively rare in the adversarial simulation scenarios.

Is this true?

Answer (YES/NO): NO